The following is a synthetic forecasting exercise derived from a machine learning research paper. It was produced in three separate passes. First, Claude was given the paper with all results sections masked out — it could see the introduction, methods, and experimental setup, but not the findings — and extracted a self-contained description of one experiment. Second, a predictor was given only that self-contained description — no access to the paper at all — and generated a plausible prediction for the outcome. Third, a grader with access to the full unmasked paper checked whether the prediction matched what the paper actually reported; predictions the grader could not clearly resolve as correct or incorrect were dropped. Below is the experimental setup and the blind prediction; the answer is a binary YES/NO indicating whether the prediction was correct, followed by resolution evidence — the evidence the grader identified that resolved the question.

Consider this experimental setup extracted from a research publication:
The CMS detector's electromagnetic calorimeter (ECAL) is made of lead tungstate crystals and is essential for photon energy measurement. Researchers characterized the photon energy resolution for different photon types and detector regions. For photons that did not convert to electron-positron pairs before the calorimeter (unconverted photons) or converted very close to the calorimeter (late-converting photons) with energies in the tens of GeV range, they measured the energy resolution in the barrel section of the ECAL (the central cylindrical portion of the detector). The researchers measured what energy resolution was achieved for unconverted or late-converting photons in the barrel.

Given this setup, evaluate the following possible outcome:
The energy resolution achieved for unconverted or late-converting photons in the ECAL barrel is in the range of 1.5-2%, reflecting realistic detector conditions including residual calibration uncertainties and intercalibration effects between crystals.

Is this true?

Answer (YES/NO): NO